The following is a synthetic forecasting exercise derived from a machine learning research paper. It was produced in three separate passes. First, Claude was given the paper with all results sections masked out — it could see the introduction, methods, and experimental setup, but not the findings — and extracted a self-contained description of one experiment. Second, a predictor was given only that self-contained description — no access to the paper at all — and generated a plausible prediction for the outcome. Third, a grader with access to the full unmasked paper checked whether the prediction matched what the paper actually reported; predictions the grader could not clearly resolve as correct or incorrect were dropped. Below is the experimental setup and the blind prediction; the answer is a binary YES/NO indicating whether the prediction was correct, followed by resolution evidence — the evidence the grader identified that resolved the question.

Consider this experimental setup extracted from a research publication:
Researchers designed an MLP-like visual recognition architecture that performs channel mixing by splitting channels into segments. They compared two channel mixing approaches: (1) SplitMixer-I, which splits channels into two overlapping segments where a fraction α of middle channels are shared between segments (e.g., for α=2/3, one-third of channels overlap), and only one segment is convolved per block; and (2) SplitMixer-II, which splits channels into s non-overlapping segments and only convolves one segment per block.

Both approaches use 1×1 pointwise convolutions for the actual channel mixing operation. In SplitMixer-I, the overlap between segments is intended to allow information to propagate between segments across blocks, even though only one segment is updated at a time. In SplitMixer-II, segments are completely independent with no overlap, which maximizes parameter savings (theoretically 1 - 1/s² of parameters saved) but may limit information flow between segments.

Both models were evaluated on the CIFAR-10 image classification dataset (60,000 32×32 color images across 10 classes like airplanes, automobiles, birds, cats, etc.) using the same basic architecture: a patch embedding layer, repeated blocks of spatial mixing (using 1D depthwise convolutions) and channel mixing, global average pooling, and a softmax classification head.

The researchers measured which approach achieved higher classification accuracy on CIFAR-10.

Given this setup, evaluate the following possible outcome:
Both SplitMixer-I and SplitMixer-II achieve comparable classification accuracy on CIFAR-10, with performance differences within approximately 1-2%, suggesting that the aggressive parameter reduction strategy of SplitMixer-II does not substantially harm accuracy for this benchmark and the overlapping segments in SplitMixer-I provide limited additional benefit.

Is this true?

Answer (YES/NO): NO